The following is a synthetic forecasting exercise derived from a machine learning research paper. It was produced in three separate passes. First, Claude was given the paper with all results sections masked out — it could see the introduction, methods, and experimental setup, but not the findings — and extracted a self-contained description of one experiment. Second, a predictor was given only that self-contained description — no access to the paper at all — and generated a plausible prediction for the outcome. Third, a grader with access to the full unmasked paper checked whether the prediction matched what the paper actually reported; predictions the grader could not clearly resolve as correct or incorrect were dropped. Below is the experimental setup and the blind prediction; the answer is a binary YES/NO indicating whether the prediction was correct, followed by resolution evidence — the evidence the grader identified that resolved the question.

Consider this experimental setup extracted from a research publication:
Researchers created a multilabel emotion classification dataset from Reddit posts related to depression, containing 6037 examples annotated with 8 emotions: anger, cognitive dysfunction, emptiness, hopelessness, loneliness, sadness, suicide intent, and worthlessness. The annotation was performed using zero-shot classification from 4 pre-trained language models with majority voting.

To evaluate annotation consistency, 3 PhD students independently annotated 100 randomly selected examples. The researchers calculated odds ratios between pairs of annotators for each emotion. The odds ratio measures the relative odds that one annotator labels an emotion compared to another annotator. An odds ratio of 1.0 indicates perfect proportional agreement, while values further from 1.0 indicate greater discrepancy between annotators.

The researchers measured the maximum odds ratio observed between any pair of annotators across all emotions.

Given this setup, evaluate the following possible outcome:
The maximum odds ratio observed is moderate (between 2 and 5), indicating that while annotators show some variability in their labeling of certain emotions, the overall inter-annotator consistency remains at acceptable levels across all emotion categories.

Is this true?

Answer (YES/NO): YES